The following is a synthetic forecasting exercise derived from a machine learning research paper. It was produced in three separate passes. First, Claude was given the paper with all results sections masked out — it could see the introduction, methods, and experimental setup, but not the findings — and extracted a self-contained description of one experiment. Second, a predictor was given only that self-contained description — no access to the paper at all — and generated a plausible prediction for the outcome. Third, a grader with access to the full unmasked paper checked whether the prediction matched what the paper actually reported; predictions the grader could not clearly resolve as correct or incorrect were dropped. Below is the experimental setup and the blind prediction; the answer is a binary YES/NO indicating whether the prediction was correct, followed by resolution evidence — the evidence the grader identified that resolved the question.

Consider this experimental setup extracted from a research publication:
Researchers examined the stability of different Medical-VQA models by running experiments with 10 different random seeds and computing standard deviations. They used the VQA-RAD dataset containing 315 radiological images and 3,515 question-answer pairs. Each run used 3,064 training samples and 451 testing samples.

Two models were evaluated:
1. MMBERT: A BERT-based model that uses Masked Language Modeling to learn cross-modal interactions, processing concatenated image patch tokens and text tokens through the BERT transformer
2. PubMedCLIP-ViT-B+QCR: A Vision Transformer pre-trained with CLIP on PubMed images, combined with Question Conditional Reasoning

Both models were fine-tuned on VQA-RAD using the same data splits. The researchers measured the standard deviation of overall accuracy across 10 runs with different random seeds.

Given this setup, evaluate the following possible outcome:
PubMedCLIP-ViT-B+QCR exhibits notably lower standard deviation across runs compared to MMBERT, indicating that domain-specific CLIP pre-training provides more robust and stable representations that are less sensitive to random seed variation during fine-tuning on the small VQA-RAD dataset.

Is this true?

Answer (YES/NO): NO